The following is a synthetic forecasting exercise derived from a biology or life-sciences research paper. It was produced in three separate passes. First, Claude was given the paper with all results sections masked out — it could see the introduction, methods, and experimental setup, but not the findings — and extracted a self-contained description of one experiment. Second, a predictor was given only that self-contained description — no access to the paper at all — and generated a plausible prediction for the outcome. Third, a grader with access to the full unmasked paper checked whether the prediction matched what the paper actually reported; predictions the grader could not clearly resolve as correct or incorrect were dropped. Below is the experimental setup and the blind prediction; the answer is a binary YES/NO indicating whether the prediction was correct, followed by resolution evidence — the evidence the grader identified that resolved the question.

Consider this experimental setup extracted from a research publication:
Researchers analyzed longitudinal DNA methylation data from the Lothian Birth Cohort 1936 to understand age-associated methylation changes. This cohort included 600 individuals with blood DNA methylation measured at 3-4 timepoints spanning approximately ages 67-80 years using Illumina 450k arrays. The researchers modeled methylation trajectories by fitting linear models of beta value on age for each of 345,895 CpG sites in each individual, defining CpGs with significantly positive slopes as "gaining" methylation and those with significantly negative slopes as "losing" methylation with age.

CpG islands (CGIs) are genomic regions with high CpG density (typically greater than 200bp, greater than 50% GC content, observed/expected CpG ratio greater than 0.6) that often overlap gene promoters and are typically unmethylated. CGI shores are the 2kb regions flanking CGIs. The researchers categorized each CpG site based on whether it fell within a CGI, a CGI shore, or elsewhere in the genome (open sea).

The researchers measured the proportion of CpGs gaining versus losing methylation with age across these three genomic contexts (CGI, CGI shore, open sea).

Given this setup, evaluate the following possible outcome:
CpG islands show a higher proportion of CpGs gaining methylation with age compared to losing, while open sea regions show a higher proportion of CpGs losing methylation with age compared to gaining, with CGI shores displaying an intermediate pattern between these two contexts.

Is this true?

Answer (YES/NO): NO